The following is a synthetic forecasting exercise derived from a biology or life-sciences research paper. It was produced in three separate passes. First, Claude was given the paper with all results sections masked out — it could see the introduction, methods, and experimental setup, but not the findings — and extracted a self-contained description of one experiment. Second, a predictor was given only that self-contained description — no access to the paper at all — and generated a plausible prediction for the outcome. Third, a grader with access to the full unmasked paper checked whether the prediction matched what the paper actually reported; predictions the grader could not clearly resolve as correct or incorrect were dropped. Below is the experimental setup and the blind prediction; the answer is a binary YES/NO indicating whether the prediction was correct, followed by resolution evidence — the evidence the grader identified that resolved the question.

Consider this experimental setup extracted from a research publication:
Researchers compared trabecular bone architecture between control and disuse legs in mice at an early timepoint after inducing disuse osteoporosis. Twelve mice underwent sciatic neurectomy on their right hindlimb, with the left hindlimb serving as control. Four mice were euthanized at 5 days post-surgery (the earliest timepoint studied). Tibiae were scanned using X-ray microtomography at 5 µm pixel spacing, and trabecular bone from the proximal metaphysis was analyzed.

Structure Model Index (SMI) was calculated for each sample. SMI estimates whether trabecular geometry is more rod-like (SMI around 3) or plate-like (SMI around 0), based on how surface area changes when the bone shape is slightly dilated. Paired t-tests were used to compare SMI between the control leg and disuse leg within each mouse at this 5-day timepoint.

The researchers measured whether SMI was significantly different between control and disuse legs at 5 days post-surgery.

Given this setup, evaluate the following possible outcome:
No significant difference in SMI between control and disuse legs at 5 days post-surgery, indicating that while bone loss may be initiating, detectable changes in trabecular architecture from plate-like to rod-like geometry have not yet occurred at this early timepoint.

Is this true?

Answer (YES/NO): NO